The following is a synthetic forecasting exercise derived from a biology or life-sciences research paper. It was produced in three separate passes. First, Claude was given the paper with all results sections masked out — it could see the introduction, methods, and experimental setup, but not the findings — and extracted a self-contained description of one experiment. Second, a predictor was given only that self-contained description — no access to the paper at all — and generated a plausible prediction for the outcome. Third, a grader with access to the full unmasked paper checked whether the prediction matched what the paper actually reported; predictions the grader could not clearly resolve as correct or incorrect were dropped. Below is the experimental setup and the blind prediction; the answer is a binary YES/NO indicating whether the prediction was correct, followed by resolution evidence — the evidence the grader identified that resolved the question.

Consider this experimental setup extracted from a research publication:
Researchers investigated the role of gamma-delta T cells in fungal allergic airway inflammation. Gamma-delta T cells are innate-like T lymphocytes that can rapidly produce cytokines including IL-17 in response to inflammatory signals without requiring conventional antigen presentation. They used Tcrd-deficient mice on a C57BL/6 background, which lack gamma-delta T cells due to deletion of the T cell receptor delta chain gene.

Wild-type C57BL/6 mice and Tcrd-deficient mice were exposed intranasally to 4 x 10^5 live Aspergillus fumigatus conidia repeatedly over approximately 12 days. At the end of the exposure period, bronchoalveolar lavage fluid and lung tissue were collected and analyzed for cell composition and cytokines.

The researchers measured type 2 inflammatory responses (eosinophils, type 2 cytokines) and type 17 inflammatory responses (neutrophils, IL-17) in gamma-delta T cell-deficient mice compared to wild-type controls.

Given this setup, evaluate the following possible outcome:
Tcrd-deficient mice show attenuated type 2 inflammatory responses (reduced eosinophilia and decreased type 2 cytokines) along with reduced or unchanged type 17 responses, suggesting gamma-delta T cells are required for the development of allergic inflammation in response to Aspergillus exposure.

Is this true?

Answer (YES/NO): NO